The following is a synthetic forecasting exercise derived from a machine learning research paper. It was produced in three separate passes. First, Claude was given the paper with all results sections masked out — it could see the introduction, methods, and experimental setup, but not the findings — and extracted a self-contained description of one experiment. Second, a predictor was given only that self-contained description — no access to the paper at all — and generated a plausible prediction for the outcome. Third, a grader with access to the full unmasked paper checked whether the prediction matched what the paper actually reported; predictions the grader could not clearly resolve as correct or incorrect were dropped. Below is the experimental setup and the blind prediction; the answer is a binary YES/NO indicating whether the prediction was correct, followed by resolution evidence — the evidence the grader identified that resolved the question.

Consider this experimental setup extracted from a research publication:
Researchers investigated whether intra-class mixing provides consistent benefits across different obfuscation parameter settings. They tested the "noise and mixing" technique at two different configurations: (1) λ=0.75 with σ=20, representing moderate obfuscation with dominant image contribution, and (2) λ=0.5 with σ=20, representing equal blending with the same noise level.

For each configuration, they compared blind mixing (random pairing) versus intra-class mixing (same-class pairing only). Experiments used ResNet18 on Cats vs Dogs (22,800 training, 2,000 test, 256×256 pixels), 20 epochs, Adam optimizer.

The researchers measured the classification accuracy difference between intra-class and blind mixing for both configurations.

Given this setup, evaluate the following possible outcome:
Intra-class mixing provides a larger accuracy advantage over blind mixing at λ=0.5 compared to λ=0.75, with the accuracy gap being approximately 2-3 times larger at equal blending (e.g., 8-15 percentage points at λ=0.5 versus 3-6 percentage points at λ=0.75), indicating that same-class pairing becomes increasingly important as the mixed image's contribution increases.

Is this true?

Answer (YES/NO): NO